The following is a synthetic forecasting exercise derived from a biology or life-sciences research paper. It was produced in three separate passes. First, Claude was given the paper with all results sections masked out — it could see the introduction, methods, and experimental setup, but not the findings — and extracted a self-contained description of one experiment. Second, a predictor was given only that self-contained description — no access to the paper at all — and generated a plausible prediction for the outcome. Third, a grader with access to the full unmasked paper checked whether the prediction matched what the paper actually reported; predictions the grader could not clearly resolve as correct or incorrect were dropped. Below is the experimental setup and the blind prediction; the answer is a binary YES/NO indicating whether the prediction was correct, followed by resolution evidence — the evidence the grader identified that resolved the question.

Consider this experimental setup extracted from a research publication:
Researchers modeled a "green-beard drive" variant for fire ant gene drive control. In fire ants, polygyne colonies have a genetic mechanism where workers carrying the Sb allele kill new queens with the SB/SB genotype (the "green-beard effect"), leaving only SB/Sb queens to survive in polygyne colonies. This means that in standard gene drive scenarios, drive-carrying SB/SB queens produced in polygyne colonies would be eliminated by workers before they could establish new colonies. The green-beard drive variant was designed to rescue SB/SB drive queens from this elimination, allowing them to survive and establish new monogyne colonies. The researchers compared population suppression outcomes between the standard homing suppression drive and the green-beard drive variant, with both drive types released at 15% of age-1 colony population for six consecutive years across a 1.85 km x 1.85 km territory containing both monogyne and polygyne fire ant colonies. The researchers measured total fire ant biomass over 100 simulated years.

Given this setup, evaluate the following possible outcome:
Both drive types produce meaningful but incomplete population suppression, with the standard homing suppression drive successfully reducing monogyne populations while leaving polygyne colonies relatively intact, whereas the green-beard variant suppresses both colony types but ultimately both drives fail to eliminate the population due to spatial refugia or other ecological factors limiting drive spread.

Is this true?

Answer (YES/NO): NO